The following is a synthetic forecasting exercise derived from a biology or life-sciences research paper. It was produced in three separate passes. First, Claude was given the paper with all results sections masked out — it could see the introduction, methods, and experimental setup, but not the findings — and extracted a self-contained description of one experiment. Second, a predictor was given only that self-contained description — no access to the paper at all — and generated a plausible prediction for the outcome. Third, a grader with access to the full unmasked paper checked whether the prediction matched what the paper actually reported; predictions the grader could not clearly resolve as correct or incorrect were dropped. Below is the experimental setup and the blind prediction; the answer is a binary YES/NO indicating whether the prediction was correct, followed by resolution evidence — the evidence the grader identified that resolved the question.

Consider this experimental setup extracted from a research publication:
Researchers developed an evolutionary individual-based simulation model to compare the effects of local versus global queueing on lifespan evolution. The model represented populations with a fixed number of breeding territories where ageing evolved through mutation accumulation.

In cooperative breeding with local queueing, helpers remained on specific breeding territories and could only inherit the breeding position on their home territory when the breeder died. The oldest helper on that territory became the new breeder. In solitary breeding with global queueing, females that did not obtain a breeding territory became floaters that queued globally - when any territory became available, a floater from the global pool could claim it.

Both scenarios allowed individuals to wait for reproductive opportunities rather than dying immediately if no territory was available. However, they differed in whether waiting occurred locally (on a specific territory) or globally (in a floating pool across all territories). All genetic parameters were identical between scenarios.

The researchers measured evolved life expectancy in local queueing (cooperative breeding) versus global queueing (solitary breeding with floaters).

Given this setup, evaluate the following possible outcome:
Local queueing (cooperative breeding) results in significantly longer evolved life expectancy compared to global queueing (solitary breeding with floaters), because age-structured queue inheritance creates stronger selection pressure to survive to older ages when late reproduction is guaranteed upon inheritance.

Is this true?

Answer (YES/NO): YES